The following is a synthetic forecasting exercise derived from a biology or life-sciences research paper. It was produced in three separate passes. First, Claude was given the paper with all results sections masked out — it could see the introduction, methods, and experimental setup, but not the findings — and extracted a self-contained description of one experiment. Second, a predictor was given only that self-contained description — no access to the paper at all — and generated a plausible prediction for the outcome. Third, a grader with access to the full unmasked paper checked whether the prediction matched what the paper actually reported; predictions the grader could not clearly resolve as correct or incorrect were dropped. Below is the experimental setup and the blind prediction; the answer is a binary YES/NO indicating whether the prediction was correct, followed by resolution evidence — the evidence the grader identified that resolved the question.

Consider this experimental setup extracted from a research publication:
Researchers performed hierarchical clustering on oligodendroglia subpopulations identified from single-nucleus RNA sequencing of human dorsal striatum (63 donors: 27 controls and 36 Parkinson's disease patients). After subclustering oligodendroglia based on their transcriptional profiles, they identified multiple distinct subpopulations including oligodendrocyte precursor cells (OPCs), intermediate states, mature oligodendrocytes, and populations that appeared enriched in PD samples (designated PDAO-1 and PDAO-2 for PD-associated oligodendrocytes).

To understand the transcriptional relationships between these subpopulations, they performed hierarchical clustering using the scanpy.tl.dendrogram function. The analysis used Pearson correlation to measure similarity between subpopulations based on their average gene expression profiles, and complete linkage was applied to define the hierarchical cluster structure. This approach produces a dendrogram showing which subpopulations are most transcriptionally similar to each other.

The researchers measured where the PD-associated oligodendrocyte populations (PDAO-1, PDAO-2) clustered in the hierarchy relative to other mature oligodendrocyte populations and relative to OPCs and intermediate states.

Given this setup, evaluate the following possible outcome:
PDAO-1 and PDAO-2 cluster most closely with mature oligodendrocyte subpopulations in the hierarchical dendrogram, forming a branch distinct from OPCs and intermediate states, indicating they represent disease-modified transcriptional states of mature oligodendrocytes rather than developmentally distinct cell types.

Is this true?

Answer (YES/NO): YES